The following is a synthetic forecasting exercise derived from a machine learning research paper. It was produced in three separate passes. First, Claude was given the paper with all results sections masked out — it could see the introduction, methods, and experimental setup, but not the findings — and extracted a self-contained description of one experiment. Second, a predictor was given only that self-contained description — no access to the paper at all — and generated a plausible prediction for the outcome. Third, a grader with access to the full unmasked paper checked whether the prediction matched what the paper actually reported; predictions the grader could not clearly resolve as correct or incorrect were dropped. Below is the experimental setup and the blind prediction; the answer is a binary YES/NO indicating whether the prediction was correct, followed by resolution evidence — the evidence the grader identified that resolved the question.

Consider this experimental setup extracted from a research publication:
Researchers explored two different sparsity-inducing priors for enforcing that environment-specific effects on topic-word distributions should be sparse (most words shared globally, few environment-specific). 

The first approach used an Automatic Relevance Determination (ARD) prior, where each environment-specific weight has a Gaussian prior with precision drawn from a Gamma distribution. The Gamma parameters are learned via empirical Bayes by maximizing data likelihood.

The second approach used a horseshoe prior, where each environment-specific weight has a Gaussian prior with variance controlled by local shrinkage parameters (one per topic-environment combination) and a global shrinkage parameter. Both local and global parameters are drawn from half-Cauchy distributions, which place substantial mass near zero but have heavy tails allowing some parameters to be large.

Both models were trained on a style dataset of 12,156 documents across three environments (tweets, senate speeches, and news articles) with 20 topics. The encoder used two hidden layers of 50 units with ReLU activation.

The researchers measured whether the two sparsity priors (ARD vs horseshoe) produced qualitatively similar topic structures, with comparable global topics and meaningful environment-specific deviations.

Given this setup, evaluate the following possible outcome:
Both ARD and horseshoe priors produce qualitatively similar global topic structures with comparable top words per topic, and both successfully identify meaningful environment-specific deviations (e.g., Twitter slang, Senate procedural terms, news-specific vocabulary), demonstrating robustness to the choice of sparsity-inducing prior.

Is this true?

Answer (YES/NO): NO